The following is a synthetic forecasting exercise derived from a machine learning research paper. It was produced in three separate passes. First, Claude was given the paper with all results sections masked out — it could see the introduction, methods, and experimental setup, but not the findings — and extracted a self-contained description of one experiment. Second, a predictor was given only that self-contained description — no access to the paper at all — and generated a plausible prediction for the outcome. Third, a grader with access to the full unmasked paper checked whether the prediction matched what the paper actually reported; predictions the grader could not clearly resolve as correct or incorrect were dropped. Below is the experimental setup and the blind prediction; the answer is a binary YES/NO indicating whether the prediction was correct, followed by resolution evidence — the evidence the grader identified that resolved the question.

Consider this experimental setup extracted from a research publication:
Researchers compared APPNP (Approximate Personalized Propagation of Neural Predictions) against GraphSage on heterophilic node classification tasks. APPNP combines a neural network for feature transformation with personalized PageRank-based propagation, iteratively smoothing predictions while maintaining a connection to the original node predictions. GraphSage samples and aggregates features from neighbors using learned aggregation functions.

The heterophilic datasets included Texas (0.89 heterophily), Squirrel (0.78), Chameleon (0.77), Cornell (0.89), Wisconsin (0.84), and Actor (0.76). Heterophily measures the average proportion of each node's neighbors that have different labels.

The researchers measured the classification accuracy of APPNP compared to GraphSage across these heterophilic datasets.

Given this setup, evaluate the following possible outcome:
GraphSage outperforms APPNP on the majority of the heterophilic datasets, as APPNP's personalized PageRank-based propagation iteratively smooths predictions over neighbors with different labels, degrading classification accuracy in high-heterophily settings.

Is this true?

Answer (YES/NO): YES